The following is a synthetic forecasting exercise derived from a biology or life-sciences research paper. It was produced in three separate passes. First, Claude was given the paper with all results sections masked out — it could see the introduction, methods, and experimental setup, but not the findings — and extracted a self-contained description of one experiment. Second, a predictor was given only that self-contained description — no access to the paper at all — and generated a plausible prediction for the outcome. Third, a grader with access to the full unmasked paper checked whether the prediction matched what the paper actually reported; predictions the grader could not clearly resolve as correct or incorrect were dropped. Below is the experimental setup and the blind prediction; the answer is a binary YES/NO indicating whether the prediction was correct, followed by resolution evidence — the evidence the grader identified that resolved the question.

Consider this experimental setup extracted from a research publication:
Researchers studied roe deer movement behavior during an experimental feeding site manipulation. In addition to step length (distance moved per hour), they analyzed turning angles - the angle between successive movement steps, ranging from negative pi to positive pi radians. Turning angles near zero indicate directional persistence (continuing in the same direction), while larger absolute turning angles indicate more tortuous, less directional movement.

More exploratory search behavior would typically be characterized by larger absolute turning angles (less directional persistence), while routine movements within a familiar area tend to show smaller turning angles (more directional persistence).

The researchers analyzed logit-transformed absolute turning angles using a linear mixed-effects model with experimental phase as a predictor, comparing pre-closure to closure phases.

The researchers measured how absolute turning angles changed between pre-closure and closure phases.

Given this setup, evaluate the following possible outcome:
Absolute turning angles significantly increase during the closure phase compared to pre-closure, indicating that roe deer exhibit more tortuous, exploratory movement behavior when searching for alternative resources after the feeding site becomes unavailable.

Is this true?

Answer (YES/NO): NO